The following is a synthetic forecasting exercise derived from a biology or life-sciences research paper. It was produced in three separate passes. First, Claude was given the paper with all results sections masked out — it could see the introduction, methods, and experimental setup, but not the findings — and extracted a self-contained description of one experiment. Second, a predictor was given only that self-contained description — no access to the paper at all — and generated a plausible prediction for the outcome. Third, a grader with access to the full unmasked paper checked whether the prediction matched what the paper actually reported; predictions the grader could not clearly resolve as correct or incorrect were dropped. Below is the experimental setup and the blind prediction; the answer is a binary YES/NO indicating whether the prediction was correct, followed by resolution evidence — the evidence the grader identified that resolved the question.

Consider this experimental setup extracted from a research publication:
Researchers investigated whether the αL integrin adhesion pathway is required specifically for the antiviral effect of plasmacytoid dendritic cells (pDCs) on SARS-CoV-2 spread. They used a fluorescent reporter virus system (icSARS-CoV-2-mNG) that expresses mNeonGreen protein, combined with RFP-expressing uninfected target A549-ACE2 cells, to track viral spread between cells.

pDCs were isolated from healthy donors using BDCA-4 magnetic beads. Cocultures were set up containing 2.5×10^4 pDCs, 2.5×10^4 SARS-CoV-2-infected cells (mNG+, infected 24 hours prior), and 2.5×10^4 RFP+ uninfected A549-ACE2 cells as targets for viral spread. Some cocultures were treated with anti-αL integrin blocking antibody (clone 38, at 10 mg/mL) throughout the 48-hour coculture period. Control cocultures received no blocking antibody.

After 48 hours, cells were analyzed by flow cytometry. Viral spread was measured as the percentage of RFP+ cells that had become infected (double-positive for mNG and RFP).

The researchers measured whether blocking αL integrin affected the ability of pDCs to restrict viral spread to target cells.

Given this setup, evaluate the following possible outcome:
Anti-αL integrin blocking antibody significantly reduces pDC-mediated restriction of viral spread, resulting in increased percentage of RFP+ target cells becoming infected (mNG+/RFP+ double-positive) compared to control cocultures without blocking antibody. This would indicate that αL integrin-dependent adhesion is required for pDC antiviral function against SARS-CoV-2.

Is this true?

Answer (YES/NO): YES